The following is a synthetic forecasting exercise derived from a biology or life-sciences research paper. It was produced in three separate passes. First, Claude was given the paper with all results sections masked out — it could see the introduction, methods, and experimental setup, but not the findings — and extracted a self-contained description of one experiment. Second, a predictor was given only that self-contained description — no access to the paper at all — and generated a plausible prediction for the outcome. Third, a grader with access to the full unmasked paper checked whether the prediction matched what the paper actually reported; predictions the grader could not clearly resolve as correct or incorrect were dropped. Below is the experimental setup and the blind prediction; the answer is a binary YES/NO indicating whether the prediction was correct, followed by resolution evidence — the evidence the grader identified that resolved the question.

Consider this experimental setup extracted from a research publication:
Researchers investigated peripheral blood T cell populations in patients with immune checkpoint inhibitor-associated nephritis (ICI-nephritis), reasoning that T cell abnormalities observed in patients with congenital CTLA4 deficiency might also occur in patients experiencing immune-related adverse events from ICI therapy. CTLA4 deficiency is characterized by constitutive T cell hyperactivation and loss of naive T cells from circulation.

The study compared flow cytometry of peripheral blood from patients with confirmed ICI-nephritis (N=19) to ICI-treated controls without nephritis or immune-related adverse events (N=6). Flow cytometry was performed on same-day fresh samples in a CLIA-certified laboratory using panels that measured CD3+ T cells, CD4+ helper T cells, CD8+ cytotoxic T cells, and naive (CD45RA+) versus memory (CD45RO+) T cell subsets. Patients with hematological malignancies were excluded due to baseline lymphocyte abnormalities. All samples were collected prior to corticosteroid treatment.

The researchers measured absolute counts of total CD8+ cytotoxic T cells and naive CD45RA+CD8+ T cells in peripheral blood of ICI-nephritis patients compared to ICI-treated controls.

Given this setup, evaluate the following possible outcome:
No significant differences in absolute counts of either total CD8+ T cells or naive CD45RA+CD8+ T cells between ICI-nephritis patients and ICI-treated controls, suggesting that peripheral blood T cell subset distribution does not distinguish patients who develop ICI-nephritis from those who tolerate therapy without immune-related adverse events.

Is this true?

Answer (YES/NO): NO